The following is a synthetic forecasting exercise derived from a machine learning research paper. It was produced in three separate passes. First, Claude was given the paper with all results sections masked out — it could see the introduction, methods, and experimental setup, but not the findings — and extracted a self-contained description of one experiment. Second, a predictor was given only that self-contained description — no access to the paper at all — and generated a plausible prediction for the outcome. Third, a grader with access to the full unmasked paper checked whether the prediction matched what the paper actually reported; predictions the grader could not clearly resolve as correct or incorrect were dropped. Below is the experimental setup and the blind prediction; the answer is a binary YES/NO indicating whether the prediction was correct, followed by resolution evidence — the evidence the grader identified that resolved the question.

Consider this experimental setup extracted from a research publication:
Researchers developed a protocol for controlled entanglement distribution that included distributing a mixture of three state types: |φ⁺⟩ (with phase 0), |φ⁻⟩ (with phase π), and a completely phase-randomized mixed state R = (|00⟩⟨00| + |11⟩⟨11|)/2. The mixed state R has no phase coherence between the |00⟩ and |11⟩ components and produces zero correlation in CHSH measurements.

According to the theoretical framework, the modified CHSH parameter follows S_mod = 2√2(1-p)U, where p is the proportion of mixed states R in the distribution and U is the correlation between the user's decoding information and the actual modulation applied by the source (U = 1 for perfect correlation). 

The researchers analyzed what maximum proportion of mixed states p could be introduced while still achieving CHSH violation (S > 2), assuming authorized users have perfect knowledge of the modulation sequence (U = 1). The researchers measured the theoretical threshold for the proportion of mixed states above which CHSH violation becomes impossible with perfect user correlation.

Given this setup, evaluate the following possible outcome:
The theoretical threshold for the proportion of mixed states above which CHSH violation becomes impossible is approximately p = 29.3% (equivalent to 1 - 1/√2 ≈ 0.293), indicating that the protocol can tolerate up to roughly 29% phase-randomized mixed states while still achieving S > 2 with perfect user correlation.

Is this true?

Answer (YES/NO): YES